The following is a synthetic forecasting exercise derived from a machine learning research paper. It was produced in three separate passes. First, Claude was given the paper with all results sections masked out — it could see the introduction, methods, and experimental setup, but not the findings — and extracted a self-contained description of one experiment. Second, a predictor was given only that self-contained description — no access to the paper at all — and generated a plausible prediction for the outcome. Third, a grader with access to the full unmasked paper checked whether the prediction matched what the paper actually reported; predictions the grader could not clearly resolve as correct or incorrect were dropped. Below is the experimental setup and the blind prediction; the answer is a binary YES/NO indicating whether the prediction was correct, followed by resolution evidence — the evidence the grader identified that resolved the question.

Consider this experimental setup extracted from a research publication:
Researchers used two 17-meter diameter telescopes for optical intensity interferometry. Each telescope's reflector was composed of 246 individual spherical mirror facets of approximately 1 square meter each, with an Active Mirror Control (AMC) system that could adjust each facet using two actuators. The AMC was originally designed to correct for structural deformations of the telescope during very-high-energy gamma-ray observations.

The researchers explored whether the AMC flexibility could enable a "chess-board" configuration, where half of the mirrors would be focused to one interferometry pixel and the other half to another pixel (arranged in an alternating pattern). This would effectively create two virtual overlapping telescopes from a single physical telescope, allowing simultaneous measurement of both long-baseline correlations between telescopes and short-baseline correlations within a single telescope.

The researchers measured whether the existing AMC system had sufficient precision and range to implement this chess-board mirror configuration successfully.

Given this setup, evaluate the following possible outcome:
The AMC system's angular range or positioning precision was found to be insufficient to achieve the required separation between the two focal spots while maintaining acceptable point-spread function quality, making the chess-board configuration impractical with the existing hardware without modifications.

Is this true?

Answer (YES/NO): NO